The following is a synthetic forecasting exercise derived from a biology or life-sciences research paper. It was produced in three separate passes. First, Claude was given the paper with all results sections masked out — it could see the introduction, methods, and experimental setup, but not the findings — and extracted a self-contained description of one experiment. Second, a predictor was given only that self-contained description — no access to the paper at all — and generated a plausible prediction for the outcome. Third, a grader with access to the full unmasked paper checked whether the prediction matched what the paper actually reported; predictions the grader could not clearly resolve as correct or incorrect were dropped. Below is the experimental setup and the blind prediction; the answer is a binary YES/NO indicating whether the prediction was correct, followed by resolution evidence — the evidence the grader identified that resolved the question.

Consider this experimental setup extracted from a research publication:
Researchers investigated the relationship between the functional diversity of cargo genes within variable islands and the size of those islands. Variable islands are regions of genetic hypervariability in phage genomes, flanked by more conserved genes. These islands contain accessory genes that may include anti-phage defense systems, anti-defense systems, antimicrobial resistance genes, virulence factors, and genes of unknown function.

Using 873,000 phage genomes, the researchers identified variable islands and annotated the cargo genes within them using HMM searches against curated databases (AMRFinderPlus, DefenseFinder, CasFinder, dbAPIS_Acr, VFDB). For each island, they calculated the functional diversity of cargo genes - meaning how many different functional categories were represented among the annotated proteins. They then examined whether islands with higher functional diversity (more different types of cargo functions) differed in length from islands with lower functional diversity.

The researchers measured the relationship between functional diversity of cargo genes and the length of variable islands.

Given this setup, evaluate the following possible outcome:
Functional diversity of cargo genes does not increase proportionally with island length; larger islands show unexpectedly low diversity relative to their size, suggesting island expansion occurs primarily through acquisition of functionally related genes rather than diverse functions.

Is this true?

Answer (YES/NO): NO